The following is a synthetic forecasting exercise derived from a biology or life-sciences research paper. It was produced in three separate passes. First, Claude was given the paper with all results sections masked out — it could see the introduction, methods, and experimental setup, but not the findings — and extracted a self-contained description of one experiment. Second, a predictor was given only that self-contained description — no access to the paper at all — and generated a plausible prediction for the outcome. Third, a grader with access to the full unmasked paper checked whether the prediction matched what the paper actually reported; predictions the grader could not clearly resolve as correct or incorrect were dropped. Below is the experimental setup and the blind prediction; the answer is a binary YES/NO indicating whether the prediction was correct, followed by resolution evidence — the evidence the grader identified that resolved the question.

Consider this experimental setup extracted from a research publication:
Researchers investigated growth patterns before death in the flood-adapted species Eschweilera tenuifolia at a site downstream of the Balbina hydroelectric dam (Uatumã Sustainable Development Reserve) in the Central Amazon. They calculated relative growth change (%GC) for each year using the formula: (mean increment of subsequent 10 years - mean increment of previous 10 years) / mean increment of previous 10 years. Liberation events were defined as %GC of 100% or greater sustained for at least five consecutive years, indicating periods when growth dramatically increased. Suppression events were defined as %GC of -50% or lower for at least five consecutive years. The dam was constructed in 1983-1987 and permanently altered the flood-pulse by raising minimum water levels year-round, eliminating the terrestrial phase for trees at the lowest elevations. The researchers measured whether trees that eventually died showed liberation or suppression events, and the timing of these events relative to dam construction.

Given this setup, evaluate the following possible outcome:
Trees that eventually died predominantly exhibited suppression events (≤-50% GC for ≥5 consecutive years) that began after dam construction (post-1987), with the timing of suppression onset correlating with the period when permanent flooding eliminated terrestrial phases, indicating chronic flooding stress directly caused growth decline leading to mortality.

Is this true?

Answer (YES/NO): NO